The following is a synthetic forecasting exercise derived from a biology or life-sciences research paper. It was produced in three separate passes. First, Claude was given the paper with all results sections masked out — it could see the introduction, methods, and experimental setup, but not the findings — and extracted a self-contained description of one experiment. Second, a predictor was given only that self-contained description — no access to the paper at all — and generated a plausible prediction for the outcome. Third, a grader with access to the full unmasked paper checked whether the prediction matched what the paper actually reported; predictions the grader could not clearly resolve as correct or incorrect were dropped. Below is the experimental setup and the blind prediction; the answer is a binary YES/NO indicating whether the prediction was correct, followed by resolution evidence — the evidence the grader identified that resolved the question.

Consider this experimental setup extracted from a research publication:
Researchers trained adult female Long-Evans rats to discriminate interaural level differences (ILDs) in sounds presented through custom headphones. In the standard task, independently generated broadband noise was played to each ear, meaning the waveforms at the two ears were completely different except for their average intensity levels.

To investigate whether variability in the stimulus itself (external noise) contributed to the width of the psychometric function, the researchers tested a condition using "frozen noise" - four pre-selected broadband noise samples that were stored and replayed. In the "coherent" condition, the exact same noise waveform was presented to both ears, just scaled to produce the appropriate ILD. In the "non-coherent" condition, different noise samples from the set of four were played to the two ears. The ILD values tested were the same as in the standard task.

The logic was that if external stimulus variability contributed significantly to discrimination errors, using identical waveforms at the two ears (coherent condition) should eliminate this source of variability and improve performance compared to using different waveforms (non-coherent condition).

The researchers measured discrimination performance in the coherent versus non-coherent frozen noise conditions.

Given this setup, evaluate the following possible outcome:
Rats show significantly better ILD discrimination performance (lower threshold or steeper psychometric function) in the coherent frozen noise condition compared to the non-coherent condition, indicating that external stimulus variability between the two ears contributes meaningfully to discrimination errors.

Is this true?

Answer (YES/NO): NO